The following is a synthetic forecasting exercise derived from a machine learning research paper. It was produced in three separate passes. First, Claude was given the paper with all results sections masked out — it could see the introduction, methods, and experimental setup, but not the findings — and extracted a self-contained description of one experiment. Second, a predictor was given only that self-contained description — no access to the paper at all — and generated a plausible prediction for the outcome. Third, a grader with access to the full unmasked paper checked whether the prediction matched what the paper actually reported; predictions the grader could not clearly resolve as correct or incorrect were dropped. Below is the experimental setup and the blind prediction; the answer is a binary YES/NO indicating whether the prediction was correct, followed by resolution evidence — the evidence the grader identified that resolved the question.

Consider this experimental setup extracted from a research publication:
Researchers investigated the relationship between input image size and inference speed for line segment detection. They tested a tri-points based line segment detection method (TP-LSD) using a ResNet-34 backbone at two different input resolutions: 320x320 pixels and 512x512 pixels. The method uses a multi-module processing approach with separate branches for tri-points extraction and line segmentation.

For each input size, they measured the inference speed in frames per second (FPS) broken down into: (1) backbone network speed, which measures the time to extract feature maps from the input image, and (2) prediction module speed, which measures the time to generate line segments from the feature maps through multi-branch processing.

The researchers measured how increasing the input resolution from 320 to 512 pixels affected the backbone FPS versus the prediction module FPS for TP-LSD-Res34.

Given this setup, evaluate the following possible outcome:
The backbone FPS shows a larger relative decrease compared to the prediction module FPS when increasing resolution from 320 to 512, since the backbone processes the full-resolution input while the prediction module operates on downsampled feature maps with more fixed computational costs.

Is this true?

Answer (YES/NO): NO